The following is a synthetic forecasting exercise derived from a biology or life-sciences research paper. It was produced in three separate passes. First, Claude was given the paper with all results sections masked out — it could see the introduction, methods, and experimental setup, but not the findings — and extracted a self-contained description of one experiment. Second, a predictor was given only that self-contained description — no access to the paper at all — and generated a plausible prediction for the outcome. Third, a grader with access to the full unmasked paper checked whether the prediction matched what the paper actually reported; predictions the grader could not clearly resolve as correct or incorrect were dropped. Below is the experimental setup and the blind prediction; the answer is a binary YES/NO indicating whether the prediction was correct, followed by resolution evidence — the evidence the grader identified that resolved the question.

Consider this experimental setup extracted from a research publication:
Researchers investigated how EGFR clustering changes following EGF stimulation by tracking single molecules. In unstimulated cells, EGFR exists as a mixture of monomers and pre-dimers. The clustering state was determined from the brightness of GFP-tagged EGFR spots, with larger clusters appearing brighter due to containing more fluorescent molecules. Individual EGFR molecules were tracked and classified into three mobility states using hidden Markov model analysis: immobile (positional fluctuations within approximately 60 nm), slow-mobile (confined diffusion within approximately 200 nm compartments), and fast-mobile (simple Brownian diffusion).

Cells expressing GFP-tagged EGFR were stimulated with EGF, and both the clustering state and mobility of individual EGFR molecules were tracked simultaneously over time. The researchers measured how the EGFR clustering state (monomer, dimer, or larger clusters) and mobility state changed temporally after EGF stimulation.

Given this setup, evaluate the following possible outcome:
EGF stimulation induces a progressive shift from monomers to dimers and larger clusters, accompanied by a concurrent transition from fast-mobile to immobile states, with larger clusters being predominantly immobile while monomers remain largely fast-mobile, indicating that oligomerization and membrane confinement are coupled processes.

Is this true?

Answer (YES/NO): NO